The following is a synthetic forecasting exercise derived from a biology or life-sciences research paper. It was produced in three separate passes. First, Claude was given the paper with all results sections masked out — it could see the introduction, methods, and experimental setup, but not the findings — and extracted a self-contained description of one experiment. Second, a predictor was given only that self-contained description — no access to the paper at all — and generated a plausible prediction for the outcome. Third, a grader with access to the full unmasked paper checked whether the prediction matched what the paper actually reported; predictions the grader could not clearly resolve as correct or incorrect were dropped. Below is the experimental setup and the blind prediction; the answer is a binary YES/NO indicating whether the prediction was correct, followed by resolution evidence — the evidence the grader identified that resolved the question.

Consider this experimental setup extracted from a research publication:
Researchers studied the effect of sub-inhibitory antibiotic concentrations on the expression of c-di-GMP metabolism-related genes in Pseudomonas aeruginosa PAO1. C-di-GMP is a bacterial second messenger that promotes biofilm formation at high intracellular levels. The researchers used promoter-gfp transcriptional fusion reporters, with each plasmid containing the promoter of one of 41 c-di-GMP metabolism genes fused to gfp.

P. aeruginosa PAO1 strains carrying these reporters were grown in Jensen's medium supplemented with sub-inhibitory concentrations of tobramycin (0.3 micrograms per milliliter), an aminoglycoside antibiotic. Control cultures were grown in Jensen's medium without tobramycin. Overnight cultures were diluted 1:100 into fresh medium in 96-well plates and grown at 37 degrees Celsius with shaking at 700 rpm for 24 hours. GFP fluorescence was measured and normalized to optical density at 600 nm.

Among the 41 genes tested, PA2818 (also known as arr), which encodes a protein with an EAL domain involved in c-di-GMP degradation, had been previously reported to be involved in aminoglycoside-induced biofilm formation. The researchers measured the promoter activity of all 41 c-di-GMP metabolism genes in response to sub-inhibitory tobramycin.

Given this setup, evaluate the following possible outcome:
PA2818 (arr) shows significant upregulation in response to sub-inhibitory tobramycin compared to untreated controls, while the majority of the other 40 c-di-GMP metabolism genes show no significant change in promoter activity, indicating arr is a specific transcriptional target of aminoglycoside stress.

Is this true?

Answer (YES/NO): NO